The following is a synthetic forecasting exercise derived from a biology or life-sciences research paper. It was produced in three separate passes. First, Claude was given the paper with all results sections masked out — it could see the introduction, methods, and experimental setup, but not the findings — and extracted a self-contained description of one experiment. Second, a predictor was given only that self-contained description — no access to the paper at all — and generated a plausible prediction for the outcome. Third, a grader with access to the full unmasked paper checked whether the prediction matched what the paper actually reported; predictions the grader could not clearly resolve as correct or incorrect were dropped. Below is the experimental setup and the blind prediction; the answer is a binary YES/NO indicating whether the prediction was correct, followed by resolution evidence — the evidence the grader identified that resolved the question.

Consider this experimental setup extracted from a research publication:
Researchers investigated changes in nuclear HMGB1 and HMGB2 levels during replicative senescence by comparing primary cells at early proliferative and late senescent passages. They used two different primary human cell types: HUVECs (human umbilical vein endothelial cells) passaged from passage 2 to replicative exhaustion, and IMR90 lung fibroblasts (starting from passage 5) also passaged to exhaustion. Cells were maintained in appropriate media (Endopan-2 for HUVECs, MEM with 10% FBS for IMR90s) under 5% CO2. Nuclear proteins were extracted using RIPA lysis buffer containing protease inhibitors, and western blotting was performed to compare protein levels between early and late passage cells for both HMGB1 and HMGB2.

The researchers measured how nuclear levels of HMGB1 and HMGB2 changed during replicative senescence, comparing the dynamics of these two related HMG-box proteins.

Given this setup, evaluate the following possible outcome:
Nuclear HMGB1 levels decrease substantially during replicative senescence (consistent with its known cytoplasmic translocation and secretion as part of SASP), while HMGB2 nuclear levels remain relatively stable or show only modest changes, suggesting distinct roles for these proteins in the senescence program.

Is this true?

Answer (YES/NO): NO